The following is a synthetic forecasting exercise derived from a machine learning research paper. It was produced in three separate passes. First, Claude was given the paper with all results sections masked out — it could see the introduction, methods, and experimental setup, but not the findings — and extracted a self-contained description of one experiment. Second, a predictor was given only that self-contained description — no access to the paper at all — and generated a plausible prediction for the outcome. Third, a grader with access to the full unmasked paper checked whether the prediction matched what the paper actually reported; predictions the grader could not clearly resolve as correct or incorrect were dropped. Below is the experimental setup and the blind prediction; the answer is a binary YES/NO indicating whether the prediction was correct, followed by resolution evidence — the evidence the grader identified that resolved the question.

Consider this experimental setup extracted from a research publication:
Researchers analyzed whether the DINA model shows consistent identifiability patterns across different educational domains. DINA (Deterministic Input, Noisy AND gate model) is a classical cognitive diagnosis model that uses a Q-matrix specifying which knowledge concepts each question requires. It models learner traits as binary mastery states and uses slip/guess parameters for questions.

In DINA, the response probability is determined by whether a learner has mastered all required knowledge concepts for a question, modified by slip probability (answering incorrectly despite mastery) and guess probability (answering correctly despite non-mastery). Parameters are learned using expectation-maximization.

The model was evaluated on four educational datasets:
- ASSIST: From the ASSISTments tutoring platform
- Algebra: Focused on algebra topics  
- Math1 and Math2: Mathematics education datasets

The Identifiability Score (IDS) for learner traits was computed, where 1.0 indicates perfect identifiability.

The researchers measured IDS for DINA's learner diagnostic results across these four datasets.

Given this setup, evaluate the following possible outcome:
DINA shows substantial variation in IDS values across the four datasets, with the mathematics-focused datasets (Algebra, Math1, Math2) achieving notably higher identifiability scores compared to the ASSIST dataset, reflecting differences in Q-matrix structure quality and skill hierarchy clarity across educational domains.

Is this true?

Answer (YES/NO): NO